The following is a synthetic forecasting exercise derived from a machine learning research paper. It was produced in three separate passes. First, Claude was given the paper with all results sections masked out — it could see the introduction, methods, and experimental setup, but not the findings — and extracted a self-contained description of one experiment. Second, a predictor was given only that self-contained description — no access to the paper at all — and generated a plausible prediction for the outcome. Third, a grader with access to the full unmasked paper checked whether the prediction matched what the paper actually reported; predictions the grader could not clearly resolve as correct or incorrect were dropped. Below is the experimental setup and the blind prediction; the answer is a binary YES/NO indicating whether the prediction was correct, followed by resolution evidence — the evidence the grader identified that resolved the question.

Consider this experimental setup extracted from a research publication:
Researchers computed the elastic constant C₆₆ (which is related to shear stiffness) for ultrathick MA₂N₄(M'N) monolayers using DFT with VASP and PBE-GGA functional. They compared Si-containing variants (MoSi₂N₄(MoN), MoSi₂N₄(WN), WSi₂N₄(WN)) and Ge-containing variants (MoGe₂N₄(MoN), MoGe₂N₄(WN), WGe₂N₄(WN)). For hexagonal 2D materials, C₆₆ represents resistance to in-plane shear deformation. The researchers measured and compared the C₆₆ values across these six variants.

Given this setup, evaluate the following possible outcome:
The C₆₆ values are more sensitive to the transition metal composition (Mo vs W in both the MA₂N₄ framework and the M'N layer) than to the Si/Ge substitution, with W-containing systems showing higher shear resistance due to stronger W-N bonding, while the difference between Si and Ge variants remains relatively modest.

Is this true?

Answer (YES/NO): NO